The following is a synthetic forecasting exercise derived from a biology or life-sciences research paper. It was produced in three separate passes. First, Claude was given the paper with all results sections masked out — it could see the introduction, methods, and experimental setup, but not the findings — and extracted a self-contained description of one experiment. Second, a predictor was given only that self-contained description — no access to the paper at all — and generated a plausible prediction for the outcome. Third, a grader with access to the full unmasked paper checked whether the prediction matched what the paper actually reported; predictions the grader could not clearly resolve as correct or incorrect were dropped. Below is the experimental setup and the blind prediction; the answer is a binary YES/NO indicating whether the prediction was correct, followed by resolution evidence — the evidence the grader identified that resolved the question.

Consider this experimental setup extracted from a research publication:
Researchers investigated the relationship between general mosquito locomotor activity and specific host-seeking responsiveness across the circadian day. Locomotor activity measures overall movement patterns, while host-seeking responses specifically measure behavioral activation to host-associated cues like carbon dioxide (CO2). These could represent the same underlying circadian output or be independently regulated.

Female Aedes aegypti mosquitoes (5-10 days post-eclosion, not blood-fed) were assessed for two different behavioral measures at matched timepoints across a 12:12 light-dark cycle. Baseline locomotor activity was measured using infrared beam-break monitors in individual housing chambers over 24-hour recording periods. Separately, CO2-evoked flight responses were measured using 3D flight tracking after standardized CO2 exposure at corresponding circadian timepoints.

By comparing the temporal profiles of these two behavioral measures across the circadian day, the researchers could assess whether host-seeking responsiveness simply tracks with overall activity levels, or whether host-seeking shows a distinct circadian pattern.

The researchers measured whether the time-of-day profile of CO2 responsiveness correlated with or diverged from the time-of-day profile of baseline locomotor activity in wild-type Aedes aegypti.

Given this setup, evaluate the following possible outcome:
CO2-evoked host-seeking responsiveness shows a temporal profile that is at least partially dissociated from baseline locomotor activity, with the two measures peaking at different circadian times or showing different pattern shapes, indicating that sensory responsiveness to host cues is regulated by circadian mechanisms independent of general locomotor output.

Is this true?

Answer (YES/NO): YES